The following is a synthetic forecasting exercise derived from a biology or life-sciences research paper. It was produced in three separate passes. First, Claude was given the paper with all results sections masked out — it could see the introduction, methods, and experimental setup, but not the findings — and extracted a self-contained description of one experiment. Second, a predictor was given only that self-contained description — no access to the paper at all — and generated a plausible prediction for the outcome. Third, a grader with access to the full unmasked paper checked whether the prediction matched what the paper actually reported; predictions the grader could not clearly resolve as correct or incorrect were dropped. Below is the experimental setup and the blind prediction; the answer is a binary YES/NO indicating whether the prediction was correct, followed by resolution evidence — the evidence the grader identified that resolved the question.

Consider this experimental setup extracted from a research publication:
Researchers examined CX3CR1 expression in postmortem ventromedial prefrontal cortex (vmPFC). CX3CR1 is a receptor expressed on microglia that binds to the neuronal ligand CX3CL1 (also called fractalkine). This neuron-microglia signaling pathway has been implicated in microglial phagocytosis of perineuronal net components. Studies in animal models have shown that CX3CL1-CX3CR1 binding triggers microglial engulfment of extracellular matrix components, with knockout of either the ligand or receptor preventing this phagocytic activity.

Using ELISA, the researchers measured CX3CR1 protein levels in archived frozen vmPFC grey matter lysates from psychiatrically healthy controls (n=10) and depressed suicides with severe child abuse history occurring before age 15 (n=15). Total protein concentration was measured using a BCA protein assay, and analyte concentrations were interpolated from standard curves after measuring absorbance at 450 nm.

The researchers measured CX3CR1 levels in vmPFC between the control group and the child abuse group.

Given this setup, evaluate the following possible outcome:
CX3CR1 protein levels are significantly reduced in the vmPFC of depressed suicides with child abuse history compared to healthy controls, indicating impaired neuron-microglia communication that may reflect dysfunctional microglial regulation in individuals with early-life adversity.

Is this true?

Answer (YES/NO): YES